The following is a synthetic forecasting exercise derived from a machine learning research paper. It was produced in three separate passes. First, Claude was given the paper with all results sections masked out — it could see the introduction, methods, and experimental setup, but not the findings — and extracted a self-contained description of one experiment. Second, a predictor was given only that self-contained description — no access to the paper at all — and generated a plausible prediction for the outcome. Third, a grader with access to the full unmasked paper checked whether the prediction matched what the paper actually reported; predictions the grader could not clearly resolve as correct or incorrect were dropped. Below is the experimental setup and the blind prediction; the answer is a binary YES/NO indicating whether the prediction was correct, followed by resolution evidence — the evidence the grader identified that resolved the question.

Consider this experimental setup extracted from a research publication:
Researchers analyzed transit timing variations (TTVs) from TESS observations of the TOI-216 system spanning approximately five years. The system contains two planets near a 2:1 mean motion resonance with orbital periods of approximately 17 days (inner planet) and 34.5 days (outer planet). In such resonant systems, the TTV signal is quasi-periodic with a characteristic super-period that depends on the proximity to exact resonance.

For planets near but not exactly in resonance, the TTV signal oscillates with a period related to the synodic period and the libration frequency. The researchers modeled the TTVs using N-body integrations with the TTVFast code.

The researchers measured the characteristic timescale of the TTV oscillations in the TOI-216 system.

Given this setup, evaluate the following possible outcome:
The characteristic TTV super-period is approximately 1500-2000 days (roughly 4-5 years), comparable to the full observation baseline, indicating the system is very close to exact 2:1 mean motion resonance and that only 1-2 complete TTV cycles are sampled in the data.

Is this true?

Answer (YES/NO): YES